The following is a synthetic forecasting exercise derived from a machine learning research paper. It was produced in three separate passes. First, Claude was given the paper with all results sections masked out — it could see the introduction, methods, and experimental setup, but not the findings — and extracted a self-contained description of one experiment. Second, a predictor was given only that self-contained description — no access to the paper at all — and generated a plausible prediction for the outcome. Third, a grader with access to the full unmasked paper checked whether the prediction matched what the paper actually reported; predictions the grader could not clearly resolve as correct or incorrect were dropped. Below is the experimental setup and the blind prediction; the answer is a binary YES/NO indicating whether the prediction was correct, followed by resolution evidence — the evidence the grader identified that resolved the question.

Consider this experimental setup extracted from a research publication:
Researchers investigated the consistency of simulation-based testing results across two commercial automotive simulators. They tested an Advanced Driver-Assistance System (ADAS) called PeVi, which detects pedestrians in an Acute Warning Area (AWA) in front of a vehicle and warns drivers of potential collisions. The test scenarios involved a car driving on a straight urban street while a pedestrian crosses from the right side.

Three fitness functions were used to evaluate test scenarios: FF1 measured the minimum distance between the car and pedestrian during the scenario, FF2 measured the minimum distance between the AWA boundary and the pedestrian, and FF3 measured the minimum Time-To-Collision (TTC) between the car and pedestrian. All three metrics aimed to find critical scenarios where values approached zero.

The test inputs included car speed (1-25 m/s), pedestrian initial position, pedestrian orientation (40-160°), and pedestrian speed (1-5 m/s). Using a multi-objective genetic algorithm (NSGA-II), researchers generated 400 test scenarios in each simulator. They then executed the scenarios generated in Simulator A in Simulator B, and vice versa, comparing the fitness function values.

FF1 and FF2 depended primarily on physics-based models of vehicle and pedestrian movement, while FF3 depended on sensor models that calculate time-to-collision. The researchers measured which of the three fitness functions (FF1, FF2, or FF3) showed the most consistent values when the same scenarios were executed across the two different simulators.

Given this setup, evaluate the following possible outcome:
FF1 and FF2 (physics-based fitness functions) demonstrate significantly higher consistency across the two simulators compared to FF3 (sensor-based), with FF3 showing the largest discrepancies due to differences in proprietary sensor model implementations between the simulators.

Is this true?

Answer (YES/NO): YES